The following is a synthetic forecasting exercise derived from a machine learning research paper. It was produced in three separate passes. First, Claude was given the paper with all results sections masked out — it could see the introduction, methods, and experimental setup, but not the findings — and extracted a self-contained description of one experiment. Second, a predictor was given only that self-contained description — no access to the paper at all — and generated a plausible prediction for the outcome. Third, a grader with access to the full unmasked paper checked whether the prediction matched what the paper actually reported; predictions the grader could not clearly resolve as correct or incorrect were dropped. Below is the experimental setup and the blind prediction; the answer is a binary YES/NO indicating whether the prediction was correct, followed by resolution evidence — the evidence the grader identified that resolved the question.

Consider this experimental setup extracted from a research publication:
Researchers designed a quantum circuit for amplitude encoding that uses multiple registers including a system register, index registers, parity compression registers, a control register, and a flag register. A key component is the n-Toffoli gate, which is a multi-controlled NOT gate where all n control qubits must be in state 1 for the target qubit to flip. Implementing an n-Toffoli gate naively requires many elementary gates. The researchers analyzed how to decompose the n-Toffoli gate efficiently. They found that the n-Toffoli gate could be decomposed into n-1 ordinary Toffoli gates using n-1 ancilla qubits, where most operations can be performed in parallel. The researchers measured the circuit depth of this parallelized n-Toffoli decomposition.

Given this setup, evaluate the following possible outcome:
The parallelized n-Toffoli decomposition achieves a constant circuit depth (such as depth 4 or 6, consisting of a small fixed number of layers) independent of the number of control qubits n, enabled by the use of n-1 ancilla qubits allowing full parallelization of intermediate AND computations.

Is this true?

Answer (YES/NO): NO